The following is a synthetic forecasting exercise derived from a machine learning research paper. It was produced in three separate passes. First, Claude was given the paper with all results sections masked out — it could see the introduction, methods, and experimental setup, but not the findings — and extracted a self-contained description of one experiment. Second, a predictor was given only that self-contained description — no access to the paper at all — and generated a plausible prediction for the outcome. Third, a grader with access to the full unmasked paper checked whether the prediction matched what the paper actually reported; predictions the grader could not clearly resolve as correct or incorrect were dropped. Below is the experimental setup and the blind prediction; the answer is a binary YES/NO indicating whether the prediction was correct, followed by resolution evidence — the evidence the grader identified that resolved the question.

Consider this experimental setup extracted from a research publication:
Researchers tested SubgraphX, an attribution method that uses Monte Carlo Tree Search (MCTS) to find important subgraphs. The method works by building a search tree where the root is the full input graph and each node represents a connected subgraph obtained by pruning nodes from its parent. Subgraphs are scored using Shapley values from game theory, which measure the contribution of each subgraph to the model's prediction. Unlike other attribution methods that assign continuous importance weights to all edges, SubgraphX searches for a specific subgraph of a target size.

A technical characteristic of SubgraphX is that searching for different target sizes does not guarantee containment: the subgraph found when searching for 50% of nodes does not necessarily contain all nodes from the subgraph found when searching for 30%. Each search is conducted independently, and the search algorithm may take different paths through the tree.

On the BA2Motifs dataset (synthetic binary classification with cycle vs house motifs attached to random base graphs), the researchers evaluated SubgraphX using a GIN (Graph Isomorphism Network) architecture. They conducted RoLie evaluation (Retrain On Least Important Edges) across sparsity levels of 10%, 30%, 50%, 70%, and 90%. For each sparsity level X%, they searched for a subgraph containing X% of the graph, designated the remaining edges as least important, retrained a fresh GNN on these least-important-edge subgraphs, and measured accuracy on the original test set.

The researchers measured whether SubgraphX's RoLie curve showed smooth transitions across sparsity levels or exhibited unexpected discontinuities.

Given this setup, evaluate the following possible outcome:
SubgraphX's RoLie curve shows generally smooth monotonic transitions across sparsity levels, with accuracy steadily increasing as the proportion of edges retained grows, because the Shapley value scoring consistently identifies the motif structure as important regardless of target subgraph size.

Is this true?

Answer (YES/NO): NO